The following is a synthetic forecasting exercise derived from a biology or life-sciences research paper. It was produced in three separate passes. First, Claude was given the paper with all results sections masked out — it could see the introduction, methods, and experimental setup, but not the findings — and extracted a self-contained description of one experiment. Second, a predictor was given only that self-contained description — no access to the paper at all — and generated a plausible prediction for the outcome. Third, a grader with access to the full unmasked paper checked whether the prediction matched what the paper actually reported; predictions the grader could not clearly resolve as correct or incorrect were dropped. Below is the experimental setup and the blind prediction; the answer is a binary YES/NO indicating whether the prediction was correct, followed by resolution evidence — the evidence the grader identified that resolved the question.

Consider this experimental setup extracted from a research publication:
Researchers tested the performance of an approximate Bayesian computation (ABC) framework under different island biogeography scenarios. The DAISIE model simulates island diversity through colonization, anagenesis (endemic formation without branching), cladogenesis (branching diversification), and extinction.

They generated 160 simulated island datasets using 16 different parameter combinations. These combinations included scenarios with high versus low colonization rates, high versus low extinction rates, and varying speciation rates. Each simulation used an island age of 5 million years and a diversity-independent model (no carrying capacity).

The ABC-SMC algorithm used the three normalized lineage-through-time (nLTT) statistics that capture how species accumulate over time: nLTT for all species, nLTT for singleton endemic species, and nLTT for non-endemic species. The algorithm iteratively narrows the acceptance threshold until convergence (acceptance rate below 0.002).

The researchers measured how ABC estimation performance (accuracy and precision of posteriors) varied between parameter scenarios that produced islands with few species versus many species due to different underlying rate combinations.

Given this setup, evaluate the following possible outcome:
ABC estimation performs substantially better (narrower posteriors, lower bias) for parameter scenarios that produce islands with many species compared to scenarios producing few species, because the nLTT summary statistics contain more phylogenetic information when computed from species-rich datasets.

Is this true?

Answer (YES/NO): YES